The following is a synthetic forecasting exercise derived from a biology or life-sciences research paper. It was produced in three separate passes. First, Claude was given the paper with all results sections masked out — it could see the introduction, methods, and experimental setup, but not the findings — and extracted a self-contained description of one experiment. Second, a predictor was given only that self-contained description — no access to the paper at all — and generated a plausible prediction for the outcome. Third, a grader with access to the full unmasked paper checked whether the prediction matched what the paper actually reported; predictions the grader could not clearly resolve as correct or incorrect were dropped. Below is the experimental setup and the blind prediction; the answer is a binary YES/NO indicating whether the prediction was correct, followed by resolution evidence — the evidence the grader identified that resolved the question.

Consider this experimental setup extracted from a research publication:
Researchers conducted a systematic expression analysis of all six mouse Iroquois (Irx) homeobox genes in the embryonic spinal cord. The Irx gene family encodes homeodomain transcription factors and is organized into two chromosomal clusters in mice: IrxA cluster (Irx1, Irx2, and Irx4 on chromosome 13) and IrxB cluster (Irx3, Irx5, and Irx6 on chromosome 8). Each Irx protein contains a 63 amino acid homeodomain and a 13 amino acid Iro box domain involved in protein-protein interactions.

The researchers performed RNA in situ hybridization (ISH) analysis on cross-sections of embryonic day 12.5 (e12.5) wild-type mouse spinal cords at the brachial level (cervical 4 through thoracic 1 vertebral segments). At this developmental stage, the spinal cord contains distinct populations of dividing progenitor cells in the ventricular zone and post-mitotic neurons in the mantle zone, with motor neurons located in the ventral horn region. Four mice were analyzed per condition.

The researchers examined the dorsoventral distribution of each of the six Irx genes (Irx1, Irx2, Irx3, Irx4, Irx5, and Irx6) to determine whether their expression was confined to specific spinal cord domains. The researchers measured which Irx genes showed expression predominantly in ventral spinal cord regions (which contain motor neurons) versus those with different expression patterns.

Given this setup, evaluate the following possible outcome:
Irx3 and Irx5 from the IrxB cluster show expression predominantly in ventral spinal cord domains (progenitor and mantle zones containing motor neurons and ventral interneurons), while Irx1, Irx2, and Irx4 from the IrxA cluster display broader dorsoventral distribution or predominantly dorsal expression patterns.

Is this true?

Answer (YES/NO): NO